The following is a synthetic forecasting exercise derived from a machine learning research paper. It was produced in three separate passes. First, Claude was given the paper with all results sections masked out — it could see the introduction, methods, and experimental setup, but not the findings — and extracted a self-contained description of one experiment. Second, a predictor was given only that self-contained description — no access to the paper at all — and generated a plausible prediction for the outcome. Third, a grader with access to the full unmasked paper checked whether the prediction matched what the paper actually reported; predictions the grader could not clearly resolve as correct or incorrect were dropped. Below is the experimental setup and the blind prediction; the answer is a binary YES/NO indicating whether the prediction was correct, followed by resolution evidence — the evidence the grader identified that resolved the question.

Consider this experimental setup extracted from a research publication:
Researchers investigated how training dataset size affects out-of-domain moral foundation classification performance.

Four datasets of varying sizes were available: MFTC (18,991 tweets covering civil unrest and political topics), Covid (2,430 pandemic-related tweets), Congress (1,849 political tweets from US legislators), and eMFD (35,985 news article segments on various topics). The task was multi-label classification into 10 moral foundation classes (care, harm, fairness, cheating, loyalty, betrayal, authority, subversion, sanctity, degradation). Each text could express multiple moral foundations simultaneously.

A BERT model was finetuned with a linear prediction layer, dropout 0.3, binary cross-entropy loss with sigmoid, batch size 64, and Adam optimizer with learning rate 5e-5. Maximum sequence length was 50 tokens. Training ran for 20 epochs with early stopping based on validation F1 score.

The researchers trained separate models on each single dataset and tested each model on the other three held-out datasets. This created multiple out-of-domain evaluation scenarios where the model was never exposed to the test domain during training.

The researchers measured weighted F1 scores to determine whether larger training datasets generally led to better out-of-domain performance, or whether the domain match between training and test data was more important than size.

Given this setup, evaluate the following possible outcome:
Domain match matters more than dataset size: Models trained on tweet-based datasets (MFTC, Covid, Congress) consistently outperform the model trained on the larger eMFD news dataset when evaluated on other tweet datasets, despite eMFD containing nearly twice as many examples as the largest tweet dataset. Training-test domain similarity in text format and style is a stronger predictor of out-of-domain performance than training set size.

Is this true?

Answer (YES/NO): NO